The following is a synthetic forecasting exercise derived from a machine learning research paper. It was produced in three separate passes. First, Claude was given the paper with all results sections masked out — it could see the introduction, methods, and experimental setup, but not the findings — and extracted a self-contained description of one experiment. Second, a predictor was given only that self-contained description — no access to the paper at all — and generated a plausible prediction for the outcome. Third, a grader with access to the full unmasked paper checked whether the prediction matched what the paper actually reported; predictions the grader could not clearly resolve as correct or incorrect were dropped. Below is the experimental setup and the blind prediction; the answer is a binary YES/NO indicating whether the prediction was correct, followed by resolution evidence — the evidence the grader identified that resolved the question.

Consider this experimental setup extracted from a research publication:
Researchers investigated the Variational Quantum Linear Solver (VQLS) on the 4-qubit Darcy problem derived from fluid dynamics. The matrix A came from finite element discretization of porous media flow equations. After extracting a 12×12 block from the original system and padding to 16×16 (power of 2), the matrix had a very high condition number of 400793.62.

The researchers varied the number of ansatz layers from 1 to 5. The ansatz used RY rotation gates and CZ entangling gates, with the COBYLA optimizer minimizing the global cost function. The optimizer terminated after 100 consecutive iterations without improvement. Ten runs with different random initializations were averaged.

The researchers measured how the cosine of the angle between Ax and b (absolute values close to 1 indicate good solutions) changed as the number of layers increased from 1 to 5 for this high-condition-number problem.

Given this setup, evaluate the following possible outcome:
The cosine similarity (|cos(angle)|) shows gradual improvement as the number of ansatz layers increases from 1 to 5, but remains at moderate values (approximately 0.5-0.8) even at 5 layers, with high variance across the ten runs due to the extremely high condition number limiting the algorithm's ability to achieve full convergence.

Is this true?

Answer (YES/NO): NO